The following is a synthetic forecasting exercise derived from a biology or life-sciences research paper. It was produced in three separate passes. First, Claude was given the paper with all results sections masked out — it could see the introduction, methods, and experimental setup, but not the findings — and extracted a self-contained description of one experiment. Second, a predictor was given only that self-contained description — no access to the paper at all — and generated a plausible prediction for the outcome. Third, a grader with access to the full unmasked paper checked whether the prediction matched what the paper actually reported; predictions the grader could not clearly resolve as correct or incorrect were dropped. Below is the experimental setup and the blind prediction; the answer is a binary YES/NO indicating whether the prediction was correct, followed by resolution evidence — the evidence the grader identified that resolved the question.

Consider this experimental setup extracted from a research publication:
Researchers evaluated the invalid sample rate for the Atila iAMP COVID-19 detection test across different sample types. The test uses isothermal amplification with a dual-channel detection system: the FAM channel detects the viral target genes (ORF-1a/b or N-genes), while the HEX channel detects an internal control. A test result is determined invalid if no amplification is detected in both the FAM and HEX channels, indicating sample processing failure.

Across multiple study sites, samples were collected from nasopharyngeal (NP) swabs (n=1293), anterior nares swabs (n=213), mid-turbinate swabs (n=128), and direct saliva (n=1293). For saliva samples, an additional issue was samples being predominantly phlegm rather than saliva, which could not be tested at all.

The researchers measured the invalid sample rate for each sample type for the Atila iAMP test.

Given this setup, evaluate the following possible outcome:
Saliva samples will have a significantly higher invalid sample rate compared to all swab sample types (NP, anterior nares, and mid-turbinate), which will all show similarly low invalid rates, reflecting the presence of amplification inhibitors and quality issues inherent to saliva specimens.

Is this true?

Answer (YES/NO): NO